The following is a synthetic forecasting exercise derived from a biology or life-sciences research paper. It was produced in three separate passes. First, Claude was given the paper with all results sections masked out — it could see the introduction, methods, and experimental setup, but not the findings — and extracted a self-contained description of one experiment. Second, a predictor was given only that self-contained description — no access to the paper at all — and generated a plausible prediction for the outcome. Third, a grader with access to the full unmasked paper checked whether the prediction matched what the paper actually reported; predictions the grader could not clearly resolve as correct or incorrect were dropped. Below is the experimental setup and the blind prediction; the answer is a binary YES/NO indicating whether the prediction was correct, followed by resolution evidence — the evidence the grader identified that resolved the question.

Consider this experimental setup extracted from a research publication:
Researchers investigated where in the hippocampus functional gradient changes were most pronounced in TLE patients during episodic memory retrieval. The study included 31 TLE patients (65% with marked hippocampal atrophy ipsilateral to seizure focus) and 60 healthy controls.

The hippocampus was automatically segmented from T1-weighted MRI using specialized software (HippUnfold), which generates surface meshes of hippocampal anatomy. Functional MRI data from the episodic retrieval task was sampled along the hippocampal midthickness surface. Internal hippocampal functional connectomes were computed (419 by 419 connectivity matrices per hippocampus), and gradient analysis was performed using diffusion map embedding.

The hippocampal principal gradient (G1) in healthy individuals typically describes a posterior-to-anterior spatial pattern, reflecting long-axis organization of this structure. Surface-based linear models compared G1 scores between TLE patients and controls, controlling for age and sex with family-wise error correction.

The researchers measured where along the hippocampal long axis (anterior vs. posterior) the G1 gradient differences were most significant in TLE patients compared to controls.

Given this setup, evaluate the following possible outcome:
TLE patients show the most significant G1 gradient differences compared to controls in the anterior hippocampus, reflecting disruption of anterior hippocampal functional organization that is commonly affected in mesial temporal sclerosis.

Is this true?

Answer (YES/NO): YES